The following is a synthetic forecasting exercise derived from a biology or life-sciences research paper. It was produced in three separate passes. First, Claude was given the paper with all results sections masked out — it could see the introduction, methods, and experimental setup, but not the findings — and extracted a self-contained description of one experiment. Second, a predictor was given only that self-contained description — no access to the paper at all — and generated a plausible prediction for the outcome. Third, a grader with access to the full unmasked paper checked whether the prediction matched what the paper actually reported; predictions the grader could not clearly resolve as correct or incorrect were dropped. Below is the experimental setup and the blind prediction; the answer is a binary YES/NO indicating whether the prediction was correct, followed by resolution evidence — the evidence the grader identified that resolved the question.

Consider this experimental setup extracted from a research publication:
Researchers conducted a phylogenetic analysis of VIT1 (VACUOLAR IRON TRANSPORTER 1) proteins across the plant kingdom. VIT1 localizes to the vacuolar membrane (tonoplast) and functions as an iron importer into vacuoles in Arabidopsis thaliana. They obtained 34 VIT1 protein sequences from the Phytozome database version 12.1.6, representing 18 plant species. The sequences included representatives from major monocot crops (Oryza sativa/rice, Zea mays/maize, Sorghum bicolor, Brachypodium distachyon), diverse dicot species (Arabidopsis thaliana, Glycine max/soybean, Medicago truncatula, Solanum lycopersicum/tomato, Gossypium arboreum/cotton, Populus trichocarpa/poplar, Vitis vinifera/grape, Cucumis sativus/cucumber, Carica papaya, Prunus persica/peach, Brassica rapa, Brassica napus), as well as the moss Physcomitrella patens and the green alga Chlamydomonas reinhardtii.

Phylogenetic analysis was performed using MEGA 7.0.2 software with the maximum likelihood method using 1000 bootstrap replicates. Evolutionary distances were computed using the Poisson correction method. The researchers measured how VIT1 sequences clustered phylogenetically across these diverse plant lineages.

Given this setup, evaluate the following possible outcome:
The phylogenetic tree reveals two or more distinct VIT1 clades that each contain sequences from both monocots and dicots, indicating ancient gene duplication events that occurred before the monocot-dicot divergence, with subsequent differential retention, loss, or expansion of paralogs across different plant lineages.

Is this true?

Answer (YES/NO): NO